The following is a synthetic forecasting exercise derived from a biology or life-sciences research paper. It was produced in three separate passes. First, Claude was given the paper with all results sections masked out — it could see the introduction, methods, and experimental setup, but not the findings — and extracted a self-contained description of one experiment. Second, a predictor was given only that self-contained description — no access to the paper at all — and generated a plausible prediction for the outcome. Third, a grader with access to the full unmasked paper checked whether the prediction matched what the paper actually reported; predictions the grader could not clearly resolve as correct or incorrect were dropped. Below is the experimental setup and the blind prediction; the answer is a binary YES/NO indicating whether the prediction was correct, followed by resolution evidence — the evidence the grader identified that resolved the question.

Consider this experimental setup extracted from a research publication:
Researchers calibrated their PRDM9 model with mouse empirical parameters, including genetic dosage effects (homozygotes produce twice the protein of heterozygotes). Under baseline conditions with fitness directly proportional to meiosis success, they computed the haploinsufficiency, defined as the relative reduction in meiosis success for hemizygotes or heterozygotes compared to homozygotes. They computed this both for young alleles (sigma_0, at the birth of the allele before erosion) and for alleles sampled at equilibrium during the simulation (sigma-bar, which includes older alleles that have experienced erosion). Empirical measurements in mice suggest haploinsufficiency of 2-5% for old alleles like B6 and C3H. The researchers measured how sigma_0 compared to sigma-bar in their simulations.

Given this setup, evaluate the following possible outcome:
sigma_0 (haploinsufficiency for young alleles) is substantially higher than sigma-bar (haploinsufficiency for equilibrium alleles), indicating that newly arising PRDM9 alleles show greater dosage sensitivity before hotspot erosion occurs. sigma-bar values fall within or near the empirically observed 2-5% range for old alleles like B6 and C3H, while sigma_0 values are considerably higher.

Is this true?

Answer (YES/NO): NO